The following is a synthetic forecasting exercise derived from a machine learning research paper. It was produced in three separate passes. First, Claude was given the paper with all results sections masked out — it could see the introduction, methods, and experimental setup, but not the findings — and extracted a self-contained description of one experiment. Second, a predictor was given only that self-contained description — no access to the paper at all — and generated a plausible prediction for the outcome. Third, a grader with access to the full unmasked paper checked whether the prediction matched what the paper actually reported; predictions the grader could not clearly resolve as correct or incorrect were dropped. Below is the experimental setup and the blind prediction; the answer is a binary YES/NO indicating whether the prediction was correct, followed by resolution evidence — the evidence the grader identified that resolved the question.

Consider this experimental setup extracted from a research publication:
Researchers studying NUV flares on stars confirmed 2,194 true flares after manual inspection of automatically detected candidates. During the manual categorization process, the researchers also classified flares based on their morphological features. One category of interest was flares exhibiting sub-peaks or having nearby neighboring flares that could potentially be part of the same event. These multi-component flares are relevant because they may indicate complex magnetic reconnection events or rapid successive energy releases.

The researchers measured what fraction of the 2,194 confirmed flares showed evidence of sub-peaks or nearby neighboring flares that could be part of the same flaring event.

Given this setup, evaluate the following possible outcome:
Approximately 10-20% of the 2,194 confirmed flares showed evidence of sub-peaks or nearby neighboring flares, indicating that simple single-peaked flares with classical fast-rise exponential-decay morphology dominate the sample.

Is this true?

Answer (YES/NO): NO